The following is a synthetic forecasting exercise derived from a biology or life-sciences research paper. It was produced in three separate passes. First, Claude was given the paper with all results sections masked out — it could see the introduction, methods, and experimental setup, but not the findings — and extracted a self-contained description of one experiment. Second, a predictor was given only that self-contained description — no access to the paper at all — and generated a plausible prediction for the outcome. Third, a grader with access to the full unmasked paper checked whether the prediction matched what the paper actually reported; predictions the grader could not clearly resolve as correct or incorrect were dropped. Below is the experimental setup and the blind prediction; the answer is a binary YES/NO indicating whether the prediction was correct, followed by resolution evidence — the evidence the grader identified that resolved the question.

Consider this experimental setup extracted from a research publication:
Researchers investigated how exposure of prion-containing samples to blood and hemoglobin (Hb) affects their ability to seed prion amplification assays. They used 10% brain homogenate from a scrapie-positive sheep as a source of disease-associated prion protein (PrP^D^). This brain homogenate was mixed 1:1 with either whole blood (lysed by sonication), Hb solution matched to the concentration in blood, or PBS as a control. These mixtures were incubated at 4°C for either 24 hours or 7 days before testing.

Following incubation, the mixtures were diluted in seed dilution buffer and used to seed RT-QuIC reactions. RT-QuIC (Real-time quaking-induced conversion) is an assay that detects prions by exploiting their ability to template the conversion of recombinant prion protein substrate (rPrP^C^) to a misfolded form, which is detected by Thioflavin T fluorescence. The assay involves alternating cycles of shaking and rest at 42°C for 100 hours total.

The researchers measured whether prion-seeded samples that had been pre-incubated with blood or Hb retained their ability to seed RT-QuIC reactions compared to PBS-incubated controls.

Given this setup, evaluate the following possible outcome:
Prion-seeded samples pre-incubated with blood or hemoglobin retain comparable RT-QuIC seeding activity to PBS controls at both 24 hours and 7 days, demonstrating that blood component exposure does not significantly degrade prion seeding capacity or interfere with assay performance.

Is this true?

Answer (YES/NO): YES